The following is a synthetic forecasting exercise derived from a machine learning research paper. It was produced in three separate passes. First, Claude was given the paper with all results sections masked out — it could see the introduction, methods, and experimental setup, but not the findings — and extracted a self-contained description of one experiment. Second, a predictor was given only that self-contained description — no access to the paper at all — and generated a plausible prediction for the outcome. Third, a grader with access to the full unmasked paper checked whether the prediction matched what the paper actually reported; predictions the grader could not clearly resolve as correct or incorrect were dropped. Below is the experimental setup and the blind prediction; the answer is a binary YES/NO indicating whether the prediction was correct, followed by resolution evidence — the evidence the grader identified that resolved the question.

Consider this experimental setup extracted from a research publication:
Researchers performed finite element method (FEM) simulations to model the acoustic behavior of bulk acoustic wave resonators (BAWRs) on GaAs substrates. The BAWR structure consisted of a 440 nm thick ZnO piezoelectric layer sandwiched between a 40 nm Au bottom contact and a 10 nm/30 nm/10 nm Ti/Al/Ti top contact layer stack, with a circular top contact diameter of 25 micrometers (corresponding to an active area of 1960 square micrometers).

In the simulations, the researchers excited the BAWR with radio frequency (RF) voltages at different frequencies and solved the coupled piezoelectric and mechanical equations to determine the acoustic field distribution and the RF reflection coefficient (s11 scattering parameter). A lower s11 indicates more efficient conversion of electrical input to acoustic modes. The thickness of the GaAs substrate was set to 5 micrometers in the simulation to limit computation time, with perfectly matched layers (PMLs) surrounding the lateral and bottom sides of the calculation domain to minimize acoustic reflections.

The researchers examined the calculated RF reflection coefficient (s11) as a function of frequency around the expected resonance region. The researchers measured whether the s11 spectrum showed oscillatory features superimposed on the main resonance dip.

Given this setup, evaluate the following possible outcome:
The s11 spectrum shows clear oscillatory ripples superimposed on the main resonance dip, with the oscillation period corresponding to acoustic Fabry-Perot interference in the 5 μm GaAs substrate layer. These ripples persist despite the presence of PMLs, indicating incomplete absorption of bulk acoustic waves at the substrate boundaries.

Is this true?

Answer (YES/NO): YES